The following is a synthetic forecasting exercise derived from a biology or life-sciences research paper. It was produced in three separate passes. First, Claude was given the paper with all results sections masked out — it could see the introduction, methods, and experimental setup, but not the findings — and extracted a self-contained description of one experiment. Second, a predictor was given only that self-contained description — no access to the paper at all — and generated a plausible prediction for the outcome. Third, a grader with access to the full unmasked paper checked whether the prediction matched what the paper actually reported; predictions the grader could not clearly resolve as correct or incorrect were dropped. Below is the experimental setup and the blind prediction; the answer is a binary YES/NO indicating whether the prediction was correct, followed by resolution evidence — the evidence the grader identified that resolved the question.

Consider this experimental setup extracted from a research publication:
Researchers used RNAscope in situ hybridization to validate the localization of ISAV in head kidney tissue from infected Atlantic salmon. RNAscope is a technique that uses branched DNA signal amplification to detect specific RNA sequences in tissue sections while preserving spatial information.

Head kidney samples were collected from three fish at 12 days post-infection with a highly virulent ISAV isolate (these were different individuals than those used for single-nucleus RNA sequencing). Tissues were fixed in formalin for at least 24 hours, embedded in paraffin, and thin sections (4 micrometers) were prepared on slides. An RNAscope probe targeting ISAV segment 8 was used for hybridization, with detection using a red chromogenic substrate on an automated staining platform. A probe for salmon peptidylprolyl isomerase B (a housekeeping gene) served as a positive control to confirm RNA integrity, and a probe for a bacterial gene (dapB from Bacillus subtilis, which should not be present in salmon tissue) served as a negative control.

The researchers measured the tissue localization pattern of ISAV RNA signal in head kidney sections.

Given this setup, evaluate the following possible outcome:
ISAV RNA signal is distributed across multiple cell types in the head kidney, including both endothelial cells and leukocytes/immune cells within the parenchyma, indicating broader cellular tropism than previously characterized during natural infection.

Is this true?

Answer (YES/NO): NO